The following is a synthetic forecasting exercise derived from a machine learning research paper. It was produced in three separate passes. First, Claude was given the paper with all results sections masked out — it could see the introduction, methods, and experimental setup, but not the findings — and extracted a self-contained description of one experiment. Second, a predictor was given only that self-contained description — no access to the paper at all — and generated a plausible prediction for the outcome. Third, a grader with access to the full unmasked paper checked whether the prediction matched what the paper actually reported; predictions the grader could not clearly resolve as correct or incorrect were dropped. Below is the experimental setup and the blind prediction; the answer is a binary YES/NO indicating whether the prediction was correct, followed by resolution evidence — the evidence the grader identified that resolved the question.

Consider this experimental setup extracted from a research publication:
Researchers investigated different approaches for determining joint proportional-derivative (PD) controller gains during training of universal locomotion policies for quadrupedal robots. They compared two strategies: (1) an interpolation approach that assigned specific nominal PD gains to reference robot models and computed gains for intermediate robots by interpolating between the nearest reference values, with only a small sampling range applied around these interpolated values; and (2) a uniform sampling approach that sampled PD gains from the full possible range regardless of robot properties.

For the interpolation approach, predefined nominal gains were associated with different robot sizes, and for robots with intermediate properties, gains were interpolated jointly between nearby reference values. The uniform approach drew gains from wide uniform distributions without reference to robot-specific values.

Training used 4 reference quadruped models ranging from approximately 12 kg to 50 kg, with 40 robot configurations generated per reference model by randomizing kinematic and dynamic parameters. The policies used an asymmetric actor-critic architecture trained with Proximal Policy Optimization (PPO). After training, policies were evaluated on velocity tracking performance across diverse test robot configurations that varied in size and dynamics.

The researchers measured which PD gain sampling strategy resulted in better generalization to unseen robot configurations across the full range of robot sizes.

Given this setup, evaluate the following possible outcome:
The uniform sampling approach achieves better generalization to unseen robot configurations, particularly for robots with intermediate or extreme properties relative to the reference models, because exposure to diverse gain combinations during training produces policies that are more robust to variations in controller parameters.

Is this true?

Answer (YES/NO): YES